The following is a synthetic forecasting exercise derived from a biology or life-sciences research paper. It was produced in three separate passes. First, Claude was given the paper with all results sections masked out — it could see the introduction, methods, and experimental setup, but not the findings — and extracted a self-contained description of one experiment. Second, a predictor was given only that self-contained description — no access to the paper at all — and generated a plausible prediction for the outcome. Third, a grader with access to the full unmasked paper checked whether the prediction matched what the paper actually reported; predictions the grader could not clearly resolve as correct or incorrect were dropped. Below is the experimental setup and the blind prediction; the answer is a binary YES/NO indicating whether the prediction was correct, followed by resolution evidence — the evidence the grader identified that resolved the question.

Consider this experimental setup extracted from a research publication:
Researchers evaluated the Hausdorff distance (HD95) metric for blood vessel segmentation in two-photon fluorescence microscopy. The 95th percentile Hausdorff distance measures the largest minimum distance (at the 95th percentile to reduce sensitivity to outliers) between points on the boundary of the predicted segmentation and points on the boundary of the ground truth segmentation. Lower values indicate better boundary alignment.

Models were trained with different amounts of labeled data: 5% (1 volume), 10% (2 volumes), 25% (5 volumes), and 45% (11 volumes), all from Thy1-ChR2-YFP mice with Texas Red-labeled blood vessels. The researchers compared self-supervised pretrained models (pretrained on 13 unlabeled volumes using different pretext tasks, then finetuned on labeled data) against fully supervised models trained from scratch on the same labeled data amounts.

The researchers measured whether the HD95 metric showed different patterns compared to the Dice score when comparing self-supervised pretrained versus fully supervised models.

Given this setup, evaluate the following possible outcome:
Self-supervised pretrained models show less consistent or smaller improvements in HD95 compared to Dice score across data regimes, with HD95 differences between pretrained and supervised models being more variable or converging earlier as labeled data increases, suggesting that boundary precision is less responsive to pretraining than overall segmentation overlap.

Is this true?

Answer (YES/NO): YES